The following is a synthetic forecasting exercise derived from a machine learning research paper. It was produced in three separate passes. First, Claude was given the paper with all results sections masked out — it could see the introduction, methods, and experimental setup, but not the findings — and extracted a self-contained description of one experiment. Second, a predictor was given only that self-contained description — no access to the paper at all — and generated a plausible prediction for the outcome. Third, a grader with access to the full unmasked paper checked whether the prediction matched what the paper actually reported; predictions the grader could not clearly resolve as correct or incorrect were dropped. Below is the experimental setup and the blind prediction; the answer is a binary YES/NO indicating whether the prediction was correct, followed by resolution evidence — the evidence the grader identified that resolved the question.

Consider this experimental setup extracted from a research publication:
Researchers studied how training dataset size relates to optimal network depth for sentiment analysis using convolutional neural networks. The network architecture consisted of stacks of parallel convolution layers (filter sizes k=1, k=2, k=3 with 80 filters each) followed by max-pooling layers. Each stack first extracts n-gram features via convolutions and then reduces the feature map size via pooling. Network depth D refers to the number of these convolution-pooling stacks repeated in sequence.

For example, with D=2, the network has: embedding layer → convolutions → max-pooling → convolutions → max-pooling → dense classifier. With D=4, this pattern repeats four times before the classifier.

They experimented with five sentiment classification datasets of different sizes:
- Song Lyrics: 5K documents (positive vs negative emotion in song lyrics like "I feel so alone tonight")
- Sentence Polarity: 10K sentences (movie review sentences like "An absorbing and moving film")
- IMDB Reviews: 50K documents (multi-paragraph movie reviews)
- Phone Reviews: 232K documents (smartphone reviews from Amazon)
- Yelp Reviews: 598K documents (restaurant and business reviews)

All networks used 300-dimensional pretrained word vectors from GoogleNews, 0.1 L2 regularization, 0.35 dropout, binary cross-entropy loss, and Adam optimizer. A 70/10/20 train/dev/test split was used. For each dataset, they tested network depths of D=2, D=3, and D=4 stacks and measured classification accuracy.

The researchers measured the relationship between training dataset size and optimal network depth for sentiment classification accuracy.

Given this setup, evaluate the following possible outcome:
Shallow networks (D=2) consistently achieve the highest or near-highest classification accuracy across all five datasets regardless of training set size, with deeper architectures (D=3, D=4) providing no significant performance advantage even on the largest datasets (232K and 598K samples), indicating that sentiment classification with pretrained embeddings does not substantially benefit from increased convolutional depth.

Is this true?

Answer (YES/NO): NO